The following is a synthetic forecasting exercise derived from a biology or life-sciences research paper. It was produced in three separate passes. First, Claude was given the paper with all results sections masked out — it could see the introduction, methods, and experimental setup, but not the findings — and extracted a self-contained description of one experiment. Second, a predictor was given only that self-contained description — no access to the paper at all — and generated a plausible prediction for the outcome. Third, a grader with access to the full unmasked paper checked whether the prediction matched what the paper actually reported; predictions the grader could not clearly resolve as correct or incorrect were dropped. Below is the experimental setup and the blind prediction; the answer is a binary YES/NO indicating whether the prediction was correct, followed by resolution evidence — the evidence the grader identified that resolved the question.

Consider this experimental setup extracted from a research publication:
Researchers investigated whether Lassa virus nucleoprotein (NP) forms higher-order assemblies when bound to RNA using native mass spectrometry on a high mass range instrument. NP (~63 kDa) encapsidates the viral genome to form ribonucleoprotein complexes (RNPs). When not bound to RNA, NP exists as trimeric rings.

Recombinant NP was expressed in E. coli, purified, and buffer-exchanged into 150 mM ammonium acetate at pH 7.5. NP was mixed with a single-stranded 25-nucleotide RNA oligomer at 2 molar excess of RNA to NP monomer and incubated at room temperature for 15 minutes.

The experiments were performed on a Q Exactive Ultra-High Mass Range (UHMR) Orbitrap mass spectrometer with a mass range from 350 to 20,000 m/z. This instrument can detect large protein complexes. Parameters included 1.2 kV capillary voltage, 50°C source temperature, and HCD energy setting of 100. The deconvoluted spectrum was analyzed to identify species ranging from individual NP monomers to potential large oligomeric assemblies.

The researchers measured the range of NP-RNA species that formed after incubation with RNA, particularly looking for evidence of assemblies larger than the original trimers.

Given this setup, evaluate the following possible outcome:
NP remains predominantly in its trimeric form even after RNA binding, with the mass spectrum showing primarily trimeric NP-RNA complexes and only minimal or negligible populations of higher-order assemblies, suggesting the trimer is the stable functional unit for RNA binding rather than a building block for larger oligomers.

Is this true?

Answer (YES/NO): NO